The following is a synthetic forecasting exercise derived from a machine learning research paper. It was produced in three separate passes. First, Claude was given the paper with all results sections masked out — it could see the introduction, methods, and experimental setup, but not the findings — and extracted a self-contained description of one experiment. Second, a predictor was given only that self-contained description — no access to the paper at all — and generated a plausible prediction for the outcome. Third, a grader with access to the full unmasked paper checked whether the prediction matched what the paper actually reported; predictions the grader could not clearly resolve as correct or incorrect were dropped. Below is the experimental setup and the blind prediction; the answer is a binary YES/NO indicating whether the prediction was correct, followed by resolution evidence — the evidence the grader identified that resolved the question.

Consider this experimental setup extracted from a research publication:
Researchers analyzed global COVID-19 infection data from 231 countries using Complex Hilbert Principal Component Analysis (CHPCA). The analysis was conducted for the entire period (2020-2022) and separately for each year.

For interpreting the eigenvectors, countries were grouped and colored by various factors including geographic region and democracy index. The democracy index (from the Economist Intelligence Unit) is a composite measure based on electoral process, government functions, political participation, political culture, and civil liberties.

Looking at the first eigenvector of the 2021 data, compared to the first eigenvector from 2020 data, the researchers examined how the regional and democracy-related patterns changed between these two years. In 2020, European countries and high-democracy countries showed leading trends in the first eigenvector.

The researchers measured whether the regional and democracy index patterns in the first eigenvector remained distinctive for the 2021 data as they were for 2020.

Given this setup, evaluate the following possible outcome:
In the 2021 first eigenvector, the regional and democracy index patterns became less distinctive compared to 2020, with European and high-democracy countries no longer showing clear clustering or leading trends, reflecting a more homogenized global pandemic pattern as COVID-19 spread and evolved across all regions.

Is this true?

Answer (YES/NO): NO